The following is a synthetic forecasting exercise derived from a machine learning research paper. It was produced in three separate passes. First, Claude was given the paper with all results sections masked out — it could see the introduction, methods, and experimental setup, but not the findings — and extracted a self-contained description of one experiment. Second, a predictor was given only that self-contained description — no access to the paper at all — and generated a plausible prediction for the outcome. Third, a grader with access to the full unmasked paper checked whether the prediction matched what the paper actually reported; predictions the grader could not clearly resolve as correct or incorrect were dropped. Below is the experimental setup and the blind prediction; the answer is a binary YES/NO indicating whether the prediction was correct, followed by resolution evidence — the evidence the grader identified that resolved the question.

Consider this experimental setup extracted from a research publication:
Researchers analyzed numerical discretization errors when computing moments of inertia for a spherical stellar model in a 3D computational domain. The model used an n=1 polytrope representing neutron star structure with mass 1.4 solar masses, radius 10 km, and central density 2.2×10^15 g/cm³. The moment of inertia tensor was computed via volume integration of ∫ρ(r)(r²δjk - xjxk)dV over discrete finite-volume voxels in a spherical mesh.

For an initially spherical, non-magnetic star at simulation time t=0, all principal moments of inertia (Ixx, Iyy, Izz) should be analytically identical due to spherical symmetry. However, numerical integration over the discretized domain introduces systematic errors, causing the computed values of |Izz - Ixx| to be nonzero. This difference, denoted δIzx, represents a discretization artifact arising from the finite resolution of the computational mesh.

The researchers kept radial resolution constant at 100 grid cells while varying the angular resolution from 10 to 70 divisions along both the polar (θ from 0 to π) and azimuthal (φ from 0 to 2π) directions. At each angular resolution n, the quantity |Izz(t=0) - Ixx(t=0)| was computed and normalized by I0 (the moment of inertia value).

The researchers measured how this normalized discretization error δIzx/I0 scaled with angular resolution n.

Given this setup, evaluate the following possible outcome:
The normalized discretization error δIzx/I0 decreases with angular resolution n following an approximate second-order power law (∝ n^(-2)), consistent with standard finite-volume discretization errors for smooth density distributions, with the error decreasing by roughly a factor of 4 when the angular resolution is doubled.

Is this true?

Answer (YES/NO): YES